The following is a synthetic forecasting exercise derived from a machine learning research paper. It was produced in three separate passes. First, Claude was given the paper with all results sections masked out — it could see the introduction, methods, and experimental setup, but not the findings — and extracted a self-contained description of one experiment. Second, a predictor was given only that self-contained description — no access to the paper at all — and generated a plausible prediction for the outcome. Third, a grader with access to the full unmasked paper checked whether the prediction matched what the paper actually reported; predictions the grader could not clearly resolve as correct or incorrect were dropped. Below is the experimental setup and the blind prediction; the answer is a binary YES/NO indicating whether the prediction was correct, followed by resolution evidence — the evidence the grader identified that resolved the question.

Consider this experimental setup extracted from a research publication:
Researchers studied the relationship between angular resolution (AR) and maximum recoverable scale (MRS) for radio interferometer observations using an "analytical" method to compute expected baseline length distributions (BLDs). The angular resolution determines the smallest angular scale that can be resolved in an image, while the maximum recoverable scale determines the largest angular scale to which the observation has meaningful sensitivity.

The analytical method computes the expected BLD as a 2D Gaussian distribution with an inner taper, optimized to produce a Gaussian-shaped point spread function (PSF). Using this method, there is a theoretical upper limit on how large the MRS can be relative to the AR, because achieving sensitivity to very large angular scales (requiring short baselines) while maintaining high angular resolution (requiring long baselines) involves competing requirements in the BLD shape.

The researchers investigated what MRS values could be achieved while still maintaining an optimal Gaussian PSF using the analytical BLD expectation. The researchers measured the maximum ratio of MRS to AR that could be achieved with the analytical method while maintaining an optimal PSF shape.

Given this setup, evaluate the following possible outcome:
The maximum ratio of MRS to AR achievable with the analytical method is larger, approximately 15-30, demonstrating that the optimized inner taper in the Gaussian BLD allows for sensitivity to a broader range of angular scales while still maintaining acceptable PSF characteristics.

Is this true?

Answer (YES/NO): NO